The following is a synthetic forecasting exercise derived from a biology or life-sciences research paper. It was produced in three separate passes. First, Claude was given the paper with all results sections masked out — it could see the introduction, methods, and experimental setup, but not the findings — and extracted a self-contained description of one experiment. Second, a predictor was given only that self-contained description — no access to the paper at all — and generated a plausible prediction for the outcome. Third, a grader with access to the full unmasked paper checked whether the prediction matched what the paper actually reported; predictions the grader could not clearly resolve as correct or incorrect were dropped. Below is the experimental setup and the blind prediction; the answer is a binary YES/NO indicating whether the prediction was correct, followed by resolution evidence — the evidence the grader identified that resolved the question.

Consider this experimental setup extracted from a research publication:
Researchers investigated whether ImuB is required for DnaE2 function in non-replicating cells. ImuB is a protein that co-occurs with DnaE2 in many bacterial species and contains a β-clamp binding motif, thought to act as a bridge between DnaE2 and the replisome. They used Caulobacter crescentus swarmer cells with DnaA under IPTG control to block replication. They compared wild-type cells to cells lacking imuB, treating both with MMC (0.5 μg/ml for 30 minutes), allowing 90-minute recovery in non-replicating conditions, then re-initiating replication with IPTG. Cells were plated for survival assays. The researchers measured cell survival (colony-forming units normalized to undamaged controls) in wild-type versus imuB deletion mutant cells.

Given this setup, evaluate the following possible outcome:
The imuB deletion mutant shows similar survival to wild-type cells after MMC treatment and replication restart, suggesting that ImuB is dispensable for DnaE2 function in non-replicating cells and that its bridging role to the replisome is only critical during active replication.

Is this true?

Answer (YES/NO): NO